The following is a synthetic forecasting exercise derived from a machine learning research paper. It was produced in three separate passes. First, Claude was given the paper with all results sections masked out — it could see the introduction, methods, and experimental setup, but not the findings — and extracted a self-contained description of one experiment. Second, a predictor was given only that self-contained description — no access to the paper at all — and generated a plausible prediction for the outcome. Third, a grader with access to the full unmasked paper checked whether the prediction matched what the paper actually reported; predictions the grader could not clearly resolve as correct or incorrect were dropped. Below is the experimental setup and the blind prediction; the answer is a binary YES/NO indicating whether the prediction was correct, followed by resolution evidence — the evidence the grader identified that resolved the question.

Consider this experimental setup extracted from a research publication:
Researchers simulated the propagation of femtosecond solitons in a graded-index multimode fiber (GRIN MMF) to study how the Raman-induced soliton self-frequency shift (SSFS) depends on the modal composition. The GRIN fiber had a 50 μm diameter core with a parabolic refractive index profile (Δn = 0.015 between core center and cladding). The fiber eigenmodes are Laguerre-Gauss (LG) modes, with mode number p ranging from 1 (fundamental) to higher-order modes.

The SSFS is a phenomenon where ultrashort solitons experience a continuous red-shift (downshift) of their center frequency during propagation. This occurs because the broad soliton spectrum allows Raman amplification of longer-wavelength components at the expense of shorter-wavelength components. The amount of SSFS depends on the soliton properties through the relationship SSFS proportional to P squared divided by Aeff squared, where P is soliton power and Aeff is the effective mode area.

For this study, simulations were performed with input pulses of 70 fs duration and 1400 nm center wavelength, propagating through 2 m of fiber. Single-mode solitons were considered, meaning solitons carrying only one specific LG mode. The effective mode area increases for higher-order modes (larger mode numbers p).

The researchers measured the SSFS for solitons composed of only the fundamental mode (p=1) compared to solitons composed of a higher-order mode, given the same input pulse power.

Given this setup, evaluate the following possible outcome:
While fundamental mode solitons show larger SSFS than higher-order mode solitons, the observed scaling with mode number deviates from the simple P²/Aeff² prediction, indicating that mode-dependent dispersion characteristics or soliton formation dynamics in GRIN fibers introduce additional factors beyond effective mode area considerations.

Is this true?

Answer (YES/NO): NO